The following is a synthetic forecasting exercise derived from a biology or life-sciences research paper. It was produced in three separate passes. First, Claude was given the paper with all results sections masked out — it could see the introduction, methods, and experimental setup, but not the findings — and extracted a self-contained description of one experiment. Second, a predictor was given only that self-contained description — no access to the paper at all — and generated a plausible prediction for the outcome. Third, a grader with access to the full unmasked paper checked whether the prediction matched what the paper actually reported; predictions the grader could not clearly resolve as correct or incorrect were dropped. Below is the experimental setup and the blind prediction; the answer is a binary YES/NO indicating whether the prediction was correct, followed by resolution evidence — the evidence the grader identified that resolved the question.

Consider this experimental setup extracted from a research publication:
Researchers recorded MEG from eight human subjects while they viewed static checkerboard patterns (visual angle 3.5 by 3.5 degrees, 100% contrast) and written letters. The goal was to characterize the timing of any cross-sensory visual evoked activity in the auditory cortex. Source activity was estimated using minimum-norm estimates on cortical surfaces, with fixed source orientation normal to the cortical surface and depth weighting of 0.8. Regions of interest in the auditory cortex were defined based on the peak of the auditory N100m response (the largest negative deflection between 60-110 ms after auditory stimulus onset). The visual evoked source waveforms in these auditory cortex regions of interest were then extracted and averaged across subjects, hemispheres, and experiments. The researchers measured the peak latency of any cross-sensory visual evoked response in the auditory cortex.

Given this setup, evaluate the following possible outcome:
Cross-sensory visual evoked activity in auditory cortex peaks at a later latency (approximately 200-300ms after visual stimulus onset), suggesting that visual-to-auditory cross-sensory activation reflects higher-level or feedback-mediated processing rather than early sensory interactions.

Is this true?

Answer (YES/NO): NO